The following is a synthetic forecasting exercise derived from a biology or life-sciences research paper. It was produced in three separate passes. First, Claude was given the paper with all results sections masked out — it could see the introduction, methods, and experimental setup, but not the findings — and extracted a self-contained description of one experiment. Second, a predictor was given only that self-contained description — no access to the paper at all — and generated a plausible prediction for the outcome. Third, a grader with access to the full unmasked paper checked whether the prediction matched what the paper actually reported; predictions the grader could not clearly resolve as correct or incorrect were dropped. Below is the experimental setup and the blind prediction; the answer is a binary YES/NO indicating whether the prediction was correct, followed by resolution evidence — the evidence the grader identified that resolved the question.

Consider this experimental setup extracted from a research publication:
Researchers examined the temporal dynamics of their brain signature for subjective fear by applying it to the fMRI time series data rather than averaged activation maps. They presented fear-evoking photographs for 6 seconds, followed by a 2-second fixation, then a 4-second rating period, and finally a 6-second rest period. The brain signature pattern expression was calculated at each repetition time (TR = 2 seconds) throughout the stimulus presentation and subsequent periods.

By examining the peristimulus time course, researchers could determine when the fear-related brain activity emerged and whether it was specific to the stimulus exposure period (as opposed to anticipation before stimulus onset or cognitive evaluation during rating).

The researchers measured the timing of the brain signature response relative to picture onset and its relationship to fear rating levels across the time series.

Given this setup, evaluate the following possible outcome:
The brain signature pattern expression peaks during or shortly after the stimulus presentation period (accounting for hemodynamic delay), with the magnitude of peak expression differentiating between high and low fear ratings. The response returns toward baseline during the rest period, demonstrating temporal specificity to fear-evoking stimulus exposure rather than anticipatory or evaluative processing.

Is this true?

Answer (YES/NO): YES